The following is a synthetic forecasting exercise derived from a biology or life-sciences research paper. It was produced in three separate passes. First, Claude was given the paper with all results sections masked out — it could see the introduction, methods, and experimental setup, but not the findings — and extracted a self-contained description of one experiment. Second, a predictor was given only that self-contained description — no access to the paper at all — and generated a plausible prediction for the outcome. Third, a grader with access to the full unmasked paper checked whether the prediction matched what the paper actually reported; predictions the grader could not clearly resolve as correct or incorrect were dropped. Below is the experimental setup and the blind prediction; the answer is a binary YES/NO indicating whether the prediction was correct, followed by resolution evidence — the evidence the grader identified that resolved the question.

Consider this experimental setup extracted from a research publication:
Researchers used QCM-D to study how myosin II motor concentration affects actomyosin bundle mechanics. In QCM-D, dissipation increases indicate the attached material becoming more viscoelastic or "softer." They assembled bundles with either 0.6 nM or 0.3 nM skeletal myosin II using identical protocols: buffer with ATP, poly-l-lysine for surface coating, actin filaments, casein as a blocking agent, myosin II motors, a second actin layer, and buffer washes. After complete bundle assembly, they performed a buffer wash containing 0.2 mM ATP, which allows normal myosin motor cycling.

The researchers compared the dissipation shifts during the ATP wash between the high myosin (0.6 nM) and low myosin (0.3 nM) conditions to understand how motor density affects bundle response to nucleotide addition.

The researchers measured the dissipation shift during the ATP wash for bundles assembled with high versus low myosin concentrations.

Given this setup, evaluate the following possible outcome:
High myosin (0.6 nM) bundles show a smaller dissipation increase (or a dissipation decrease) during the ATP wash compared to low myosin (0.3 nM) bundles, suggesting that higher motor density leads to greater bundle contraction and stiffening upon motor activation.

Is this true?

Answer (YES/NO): YES